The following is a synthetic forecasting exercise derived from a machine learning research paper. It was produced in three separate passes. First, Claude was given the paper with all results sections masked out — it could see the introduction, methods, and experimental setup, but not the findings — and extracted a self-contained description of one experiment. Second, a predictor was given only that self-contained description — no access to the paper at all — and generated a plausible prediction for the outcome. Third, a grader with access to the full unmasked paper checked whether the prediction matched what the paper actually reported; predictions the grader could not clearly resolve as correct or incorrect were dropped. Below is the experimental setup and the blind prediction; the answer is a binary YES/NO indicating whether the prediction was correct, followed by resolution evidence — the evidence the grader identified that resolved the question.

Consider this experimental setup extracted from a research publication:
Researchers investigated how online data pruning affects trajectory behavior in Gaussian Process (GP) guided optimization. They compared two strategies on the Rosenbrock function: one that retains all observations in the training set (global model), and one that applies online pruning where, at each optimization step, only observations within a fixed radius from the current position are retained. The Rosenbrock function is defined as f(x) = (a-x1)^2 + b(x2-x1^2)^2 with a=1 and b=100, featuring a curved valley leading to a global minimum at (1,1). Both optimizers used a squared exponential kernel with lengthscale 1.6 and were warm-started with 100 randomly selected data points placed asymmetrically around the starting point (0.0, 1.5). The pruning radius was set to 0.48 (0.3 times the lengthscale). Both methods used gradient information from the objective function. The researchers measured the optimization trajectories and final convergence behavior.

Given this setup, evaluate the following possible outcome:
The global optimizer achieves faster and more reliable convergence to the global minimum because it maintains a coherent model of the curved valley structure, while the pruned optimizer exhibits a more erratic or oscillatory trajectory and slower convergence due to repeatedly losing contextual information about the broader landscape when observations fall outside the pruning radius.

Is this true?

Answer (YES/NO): NO